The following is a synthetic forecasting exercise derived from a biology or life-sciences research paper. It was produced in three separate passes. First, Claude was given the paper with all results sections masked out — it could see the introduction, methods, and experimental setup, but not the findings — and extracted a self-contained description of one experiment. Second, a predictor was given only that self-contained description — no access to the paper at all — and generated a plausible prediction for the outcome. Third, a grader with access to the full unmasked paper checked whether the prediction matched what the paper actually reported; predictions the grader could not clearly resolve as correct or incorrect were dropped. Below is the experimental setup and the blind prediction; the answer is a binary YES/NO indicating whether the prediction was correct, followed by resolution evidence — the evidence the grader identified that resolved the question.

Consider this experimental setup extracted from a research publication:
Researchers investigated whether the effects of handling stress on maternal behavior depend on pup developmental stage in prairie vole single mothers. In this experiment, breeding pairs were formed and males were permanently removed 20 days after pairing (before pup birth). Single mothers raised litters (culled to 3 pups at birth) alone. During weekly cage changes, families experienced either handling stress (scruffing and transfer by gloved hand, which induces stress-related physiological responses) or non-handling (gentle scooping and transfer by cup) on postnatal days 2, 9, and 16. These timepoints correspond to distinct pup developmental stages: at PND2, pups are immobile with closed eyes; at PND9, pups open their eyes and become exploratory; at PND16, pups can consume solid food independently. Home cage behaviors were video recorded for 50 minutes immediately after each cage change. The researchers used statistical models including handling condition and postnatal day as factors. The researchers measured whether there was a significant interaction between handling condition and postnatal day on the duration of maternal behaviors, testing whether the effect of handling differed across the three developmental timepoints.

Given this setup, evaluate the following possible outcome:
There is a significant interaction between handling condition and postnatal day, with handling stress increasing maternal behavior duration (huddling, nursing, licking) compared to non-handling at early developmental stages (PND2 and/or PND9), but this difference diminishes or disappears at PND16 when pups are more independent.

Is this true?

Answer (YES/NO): NO